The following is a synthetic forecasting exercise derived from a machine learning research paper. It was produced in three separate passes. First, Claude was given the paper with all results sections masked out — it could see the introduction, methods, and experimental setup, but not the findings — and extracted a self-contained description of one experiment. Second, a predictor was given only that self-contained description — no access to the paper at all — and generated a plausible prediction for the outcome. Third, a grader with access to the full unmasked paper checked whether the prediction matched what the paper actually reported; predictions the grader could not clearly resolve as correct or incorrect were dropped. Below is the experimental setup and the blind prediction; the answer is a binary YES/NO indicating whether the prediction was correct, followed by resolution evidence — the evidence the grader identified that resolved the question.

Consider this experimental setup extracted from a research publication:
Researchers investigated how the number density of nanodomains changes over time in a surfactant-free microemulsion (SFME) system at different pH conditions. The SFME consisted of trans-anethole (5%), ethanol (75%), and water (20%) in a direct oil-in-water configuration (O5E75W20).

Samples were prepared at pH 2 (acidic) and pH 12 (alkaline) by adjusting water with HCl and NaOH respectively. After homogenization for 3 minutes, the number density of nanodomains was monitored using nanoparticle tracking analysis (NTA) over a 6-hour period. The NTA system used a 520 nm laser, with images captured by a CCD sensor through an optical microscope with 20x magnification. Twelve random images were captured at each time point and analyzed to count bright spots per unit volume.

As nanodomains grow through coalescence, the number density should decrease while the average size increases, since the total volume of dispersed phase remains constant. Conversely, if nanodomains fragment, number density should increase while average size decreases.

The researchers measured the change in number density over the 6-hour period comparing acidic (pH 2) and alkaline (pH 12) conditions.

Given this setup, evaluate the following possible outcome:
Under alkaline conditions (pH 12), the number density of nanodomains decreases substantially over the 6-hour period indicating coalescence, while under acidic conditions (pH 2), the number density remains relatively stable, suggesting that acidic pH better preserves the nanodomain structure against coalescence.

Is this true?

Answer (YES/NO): NO